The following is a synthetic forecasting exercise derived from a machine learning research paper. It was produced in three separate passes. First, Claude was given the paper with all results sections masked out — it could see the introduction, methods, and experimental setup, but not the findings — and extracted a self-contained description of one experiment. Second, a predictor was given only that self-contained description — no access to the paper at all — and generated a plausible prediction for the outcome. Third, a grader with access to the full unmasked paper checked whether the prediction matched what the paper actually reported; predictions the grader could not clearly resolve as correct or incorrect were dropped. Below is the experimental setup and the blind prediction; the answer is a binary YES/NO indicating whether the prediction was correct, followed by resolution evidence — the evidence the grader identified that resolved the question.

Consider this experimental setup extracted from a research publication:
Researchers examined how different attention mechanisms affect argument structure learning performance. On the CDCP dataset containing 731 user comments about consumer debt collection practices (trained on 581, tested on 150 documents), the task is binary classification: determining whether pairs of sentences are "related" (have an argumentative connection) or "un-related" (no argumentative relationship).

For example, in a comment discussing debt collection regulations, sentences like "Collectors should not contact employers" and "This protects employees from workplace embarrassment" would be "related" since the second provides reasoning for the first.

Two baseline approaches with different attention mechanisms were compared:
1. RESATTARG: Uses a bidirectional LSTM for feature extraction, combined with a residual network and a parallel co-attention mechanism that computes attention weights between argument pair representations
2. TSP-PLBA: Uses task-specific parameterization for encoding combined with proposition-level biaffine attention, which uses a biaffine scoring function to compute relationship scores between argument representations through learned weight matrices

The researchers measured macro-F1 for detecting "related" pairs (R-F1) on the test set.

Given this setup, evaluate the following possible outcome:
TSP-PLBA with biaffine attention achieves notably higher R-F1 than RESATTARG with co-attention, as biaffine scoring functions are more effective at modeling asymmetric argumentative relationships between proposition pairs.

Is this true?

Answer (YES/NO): YES